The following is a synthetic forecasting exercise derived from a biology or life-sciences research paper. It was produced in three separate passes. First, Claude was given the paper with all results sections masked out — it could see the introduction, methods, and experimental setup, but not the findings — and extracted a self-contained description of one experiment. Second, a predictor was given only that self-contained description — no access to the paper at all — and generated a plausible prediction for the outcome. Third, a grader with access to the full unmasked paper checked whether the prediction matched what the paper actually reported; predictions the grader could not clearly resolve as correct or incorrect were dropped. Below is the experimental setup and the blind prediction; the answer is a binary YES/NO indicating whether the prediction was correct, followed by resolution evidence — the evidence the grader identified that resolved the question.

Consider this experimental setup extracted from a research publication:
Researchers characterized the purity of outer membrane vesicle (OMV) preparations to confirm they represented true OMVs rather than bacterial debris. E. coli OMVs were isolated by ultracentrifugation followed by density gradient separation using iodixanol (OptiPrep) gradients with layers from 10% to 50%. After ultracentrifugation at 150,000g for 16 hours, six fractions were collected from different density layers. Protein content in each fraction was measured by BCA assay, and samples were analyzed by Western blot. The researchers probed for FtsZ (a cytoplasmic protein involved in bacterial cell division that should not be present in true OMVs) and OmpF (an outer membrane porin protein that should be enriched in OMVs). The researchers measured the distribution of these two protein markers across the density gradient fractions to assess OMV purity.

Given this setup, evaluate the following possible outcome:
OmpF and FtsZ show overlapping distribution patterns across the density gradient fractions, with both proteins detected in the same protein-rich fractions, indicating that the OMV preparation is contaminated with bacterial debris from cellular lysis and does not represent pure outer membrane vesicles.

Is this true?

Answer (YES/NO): NO